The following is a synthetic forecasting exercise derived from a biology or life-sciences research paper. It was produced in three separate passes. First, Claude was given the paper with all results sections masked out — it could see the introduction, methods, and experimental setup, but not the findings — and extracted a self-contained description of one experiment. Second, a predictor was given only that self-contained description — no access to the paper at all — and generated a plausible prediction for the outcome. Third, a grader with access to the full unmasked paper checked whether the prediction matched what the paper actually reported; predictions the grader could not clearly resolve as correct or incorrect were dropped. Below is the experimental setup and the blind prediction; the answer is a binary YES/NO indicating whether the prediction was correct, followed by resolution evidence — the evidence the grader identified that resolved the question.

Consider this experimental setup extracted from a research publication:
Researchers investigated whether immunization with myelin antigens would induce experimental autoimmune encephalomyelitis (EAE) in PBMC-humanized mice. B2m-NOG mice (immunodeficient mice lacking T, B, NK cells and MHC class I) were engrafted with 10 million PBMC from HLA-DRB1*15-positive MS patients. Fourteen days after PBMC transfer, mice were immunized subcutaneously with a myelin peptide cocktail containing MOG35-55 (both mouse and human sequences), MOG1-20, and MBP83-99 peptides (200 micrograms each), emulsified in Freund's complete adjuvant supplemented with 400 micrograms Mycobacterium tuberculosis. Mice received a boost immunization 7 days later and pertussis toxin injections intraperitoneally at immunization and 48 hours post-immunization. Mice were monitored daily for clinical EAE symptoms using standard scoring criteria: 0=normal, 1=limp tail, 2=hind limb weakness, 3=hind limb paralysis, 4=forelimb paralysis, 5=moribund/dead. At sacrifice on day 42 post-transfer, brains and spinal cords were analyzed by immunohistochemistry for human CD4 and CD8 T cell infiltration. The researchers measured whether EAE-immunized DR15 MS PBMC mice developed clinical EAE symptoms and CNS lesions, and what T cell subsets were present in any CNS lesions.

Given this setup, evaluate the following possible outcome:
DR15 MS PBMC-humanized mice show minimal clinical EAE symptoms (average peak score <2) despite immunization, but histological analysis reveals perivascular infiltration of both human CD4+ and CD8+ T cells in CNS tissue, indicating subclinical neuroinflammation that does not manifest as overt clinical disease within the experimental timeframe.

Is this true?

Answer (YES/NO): YES